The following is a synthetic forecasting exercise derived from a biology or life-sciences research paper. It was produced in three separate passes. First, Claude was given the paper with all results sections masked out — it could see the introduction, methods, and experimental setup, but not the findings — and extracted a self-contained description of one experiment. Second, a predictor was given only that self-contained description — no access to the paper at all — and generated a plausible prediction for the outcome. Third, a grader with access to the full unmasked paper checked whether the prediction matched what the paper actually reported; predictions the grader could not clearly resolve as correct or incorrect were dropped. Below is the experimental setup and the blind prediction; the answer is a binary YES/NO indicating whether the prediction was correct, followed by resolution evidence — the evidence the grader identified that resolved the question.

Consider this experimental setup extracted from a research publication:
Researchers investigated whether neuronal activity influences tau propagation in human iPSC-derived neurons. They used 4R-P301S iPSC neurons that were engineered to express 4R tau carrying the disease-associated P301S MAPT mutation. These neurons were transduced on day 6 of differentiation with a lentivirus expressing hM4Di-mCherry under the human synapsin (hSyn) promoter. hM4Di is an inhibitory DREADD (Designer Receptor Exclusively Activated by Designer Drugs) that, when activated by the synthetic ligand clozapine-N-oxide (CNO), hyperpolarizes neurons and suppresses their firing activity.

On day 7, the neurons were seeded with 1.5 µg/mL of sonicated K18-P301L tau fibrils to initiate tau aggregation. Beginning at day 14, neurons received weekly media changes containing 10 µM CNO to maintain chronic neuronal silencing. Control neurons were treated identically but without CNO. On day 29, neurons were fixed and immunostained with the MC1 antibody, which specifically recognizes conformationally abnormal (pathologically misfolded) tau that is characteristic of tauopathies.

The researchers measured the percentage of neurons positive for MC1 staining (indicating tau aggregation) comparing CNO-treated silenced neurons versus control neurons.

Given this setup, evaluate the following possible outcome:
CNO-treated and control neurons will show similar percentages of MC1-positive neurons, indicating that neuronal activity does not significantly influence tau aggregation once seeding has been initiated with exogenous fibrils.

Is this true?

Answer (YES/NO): NO